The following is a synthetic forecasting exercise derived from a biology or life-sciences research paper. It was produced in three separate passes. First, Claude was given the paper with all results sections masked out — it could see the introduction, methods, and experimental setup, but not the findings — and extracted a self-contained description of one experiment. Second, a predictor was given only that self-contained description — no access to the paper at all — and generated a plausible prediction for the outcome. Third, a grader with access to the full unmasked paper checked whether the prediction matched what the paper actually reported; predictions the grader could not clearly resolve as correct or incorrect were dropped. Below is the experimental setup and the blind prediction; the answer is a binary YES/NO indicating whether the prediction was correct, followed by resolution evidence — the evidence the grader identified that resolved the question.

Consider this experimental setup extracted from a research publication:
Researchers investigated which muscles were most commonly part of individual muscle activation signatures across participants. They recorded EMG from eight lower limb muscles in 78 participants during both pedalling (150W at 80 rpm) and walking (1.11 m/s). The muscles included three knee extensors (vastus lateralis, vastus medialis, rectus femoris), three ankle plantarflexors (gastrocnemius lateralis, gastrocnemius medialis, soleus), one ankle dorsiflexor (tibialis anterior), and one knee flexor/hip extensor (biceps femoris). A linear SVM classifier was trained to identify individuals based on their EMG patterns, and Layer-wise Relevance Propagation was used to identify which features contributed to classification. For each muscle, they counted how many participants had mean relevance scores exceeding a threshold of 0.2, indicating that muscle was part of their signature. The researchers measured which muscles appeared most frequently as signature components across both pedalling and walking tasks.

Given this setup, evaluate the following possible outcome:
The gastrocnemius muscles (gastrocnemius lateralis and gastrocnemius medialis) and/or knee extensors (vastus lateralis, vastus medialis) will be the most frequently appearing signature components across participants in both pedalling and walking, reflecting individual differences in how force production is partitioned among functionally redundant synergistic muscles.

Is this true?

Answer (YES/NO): NO